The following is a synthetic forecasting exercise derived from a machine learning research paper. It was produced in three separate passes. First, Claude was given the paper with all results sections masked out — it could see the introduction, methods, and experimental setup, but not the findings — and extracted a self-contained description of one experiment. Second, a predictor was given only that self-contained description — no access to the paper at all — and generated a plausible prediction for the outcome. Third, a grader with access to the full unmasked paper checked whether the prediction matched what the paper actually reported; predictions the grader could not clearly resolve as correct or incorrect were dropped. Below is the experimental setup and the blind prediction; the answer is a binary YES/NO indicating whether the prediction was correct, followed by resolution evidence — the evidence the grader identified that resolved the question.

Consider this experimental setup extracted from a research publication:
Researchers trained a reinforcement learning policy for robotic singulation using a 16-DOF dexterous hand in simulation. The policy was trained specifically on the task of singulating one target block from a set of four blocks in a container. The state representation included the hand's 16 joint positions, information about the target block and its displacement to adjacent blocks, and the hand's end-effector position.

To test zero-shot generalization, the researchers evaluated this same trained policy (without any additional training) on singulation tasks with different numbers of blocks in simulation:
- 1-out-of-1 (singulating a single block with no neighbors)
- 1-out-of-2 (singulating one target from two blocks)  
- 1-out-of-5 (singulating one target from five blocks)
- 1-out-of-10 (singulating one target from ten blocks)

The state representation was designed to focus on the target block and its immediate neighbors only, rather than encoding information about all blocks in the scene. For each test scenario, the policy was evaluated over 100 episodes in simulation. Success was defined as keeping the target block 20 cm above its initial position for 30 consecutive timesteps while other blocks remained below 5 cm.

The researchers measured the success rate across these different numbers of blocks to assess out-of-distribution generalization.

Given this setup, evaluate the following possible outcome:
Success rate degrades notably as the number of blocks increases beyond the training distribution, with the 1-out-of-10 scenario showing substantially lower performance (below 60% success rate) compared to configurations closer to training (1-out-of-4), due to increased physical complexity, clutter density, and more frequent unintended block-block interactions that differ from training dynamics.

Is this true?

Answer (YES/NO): NO